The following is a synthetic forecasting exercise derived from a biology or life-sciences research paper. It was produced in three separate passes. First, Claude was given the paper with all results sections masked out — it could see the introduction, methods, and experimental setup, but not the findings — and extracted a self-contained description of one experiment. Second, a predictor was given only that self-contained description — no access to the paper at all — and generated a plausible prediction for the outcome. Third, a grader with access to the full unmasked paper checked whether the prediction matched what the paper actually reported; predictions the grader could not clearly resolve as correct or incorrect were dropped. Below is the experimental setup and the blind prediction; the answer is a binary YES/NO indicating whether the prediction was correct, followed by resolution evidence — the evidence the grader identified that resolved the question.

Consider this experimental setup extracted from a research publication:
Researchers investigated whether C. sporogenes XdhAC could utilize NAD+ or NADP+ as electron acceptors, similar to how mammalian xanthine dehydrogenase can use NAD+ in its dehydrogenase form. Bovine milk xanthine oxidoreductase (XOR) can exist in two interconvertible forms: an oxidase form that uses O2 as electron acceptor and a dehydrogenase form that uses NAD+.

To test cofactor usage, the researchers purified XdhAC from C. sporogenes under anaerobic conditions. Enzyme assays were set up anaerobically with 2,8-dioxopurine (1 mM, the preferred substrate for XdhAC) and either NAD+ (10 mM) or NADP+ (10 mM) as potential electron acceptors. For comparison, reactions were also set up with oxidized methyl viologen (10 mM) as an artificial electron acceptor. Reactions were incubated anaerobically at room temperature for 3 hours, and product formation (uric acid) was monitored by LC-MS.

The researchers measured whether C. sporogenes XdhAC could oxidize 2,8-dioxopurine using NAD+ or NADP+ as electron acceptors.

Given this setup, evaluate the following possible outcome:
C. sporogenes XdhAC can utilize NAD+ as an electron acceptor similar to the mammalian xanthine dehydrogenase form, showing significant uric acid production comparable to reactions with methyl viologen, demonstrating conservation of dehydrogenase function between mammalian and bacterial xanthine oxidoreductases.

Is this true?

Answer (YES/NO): NO